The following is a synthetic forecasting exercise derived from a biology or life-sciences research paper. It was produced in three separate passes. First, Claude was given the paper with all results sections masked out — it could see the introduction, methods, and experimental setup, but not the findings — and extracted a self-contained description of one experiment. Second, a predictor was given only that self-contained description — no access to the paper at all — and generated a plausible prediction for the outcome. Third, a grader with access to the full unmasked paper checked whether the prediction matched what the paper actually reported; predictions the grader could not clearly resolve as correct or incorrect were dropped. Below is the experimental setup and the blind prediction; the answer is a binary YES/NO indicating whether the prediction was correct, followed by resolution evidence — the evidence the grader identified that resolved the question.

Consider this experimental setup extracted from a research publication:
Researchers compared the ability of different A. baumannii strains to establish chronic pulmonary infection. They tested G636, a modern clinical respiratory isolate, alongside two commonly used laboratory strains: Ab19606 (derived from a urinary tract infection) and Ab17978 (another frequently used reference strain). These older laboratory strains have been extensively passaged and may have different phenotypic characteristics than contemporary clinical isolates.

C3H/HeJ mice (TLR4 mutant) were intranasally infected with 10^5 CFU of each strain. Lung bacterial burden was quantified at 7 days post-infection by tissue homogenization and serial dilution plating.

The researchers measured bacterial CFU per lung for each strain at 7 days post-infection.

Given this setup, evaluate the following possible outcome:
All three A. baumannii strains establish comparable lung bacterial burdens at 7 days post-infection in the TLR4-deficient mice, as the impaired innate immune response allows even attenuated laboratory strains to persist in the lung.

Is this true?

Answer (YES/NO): NO